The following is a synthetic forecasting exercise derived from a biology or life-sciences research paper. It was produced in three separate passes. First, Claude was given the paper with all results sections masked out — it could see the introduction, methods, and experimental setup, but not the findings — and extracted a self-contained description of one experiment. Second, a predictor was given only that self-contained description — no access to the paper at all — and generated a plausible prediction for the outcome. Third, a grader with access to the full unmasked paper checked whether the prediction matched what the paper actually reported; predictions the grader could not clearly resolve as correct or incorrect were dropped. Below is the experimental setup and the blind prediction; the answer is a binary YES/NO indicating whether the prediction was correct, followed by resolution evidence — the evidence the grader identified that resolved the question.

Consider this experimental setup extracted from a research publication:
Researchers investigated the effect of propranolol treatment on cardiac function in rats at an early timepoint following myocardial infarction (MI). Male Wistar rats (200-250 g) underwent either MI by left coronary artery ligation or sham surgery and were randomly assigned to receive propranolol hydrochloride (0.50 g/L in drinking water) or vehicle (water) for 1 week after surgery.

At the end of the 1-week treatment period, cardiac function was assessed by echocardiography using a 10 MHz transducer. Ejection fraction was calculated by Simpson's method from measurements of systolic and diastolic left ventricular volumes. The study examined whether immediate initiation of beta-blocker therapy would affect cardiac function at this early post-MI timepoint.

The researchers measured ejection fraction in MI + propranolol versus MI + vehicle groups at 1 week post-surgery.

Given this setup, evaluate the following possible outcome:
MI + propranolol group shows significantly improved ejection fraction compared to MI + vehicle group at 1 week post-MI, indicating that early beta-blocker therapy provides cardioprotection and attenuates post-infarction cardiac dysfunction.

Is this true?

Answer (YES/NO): YES